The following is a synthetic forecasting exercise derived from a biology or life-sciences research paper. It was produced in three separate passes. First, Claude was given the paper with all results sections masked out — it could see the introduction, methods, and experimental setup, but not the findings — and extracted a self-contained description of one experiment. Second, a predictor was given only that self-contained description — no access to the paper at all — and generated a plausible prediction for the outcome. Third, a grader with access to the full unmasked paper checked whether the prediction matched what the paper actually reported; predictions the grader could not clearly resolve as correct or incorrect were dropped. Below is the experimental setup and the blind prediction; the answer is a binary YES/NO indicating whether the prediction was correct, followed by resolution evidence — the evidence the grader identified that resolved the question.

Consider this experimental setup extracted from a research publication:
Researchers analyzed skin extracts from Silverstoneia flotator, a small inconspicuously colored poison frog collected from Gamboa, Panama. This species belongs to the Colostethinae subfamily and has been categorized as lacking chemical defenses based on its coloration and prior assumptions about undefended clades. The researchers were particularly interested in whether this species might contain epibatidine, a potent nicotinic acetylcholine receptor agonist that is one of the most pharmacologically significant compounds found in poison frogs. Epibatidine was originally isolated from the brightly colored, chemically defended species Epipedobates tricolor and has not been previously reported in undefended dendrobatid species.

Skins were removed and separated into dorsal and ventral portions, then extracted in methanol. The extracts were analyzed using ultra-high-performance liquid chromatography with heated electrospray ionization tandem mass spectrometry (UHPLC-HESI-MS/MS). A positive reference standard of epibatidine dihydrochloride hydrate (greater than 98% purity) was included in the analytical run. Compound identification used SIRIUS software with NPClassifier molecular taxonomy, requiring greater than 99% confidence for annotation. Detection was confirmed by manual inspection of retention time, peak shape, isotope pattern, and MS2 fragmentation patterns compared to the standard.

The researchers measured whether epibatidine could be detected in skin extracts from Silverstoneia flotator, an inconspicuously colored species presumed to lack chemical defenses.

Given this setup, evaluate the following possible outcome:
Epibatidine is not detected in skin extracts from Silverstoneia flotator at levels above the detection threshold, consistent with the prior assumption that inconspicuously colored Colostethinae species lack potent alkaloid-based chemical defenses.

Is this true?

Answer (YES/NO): NO